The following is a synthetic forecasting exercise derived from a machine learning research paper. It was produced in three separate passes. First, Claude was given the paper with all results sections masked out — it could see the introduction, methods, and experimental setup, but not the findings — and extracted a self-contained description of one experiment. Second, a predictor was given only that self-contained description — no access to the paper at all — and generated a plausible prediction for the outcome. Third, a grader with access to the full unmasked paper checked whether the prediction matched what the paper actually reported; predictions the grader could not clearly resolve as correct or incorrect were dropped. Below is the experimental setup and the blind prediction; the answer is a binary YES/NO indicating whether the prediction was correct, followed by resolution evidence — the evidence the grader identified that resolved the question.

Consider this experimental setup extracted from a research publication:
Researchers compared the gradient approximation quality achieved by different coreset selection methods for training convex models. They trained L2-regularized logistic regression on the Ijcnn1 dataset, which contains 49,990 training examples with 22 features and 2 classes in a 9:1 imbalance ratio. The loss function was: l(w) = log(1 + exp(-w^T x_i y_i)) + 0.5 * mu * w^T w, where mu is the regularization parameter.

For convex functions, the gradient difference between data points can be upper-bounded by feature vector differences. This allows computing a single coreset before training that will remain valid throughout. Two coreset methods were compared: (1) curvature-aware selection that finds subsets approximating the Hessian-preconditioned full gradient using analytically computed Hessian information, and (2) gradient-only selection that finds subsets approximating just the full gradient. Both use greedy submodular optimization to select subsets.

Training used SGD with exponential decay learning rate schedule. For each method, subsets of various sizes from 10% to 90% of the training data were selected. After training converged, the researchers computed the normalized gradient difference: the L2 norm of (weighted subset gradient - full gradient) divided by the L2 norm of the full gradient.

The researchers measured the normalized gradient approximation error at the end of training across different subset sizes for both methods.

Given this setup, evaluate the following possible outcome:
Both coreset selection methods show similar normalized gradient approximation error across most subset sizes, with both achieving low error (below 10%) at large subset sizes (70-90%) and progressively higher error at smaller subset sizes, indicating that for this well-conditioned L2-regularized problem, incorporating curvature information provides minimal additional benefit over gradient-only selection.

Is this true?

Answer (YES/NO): NO